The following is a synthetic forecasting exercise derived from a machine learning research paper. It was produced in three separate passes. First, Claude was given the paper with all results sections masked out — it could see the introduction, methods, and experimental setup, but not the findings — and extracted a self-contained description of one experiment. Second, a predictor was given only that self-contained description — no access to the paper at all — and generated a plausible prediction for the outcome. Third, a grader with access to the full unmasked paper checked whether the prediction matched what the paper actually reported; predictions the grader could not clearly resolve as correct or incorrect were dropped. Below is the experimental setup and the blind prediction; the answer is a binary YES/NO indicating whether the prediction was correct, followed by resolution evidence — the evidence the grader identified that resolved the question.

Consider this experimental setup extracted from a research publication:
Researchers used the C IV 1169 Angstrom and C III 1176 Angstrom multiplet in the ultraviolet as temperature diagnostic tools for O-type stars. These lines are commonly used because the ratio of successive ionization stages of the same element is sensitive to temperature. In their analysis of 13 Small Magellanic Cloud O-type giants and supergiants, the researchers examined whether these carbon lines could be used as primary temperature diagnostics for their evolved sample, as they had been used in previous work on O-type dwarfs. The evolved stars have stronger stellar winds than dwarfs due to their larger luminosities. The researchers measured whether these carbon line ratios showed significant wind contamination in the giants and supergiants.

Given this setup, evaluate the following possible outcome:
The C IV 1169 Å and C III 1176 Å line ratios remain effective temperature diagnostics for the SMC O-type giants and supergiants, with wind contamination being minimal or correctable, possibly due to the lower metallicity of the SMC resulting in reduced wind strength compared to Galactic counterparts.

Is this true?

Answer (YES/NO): NO